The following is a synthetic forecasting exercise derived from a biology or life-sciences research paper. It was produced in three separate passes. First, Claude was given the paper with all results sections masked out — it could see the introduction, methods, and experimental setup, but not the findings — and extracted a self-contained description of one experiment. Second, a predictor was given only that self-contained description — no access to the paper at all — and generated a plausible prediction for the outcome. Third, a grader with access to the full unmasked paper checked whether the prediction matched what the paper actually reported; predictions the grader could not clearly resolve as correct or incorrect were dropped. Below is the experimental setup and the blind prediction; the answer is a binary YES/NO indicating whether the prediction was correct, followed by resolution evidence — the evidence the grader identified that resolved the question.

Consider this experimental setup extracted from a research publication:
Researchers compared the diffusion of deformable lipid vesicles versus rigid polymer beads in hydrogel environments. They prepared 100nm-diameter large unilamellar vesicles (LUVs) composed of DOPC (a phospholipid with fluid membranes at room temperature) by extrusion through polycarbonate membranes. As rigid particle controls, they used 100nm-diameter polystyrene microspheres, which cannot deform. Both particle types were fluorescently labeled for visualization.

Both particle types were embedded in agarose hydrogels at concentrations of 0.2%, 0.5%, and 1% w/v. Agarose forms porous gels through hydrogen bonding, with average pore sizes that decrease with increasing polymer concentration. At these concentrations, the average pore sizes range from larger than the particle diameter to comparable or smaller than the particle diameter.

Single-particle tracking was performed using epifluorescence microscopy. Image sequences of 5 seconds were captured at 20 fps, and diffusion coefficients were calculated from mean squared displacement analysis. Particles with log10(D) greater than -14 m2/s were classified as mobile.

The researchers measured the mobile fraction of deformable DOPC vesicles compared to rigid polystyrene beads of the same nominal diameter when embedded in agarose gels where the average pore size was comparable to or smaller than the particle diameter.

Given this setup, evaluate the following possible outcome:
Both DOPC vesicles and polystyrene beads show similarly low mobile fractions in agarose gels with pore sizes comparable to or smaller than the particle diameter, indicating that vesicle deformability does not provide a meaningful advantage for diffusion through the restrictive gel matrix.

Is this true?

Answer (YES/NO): NO